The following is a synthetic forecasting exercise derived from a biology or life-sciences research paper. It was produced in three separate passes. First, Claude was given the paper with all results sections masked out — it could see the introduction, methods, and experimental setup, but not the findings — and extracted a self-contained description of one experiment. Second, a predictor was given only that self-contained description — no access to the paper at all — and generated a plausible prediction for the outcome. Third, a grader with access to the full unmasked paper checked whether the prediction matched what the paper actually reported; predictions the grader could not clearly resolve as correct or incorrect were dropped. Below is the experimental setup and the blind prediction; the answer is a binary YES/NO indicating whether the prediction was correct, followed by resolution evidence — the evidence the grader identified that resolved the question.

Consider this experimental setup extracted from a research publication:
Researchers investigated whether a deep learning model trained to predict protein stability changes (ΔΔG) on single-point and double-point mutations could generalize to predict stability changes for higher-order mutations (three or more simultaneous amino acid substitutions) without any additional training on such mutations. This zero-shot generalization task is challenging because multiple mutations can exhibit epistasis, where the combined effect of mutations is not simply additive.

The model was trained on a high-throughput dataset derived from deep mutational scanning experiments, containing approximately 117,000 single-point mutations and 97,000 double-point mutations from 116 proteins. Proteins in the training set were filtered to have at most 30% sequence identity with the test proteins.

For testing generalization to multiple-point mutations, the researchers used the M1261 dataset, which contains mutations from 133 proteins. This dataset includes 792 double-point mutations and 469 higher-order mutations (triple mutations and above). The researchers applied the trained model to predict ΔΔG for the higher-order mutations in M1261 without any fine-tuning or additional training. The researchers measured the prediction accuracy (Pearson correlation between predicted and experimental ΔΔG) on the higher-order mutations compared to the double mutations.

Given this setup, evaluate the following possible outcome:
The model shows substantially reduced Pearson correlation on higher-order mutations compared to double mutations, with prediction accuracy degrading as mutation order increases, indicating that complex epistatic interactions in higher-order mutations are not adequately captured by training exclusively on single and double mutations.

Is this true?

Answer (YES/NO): NO